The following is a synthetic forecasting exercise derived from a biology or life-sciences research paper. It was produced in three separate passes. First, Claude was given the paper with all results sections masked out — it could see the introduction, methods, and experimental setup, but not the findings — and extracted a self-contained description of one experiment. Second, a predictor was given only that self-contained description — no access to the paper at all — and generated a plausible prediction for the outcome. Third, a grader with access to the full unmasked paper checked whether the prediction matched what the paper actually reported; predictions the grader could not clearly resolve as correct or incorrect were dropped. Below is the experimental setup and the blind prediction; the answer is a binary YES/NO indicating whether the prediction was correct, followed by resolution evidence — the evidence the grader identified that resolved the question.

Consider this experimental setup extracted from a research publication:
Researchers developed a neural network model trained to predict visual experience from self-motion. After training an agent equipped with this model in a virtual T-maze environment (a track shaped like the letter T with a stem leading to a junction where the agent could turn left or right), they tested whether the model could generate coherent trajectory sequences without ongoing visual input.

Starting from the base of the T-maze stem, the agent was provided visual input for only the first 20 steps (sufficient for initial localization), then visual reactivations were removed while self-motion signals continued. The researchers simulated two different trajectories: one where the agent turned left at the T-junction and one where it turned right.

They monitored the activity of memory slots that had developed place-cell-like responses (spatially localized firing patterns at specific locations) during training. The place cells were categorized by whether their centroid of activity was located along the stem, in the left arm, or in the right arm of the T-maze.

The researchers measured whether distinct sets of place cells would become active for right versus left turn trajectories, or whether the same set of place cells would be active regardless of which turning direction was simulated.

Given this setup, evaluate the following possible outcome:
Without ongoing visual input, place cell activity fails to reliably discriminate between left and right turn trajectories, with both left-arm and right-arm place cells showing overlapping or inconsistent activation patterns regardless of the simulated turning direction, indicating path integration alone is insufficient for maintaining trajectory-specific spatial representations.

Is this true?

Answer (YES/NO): NO